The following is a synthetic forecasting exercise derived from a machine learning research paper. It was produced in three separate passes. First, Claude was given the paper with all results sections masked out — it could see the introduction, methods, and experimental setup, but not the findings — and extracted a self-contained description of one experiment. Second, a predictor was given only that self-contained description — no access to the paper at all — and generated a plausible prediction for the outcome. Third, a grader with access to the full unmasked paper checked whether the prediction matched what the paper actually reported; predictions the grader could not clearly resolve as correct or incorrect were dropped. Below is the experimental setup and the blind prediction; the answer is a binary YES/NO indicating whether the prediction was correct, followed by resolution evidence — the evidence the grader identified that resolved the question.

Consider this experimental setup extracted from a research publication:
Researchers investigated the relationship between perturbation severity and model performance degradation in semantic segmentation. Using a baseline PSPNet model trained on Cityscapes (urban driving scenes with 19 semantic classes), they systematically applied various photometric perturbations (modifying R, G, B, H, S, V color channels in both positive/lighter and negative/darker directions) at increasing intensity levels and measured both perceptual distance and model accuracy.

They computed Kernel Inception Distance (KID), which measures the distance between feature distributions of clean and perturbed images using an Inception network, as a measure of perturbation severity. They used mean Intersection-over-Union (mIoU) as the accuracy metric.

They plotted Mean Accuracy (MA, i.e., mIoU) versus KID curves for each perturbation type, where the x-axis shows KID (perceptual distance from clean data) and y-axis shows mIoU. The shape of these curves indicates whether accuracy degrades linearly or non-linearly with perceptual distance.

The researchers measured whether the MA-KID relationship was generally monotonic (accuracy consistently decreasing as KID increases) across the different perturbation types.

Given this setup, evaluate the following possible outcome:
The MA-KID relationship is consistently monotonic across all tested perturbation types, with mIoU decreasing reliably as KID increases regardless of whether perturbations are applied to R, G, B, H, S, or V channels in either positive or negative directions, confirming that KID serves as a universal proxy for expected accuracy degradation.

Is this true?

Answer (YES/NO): NO